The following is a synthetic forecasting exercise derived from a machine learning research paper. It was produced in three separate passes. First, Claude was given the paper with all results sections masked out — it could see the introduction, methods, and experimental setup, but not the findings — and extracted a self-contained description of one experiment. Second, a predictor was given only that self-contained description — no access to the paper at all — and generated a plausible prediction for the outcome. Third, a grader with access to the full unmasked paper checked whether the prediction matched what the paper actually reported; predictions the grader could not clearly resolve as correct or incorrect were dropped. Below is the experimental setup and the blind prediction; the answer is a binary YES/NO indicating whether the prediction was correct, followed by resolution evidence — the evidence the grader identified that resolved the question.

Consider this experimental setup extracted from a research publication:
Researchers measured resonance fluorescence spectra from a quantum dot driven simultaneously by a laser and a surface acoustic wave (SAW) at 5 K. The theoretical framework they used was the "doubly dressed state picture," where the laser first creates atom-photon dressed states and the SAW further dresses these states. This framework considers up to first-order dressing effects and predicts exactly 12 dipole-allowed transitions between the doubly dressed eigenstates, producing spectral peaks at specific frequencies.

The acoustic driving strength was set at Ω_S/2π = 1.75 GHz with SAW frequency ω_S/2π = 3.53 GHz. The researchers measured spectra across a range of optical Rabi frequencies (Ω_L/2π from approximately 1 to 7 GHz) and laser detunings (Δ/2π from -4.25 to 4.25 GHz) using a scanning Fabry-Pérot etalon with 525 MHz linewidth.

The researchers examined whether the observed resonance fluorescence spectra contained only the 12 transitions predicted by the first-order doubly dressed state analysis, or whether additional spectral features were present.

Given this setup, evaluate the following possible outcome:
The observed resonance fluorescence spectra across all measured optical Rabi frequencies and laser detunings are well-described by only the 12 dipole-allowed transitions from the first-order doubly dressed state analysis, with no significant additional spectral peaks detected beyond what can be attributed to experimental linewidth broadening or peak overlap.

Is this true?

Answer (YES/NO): NO